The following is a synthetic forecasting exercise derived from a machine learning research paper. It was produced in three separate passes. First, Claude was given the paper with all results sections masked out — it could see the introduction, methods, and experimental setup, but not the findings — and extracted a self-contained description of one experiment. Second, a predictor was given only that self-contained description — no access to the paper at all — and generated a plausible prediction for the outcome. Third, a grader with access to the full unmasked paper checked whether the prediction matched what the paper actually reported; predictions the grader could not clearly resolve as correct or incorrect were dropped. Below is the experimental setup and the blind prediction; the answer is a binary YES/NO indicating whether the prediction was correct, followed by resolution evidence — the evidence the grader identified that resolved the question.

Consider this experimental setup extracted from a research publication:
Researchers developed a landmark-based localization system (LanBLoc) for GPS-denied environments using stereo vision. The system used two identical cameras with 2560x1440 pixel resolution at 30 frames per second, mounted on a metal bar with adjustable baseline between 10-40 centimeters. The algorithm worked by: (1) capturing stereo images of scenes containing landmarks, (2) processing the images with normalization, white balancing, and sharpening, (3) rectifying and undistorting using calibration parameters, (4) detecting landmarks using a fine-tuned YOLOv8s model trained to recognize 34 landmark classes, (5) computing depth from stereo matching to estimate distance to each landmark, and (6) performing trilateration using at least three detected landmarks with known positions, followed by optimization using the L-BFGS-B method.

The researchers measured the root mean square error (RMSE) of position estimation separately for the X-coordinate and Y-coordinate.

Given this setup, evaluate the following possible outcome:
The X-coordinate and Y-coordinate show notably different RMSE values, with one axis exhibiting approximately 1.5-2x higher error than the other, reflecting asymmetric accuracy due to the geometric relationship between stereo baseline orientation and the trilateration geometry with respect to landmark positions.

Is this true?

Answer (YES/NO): NO